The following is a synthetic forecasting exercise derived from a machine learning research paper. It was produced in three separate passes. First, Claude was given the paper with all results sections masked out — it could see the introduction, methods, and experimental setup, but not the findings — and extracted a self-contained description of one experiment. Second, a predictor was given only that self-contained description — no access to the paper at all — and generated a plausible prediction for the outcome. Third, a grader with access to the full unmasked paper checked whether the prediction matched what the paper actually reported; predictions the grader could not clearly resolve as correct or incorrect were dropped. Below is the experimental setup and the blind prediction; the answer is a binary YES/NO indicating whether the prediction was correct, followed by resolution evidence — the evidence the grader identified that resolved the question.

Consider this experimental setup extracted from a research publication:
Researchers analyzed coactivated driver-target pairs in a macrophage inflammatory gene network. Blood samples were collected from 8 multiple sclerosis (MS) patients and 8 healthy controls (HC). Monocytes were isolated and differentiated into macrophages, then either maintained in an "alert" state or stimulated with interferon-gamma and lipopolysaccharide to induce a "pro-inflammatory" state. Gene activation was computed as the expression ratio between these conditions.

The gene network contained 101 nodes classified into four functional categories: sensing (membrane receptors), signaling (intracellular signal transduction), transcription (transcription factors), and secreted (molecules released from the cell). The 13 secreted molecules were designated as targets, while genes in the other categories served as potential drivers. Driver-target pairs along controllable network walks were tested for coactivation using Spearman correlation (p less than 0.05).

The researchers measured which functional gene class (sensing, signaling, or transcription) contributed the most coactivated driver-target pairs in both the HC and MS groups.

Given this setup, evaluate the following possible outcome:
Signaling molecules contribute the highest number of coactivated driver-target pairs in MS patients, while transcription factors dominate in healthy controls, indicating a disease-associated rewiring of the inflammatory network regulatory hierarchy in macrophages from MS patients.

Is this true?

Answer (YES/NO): NO